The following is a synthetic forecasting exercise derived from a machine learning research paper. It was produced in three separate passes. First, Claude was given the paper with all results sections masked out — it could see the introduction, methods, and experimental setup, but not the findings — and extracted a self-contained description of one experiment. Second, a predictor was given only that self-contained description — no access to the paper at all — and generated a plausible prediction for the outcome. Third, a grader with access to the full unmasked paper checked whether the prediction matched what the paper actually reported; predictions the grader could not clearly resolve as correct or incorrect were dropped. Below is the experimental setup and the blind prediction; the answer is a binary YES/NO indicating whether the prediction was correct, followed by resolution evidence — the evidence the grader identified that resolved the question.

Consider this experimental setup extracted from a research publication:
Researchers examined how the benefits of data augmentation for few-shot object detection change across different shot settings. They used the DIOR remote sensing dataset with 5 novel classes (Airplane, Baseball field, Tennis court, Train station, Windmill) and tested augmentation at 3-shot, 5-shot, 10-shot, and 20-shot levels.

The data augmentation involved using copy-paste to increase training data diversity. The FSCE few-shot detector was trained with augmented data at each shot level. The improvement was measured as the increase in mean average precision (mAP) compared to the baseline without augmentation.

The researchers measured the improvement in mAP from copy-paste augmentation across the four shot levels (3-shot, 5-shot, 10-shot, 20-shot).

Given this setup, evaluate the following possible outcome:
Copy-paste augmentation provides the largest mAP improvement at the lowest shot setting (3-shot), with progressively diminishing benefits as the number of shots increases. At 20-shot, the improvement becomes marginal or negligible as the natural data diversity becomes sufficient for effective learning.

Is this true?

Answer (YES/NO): NO